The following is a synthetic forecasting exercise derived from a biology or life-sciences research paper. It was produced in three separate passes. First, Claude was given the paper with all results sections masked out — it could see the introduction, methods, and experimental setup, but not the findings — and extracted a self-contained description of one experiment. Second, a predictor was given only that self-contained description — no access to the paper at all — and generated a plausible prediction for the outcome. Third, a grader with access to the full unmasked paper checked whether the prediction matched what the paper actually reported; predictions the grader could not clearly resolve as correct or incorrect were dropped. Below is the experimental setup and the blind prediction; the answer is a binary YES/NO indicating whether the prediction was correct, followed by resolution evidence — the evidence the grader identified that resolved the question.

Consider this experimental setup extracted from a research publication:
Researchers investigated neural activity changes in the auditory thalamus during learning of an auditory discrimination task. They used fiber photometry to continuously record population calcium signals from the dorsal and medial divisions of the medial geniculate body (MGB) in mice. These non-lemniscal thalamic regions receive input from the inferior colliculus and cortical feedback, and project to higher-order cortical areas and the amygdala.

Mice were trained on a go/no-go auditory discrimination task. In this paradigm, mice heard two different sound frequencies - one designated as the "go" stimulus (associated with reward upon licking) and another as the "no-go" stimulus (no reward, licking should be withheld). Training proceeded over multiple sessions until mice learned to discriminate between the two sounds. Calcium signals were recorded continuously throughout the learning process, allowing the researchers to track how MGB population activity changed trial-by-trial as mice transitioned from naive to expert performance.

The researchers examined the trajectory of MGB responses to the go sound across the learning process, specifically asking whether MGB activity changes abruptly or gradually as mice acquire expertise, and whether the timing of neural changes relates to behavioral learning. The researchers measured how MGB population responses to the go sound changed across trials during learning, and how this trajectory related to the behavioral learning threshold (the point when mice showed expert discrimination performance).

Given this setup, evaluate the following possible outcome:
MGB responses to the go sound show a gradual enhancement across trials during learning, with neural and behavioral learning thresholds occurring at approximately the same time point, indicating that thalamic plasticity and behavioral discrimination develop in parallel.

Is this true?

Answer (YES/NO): YES